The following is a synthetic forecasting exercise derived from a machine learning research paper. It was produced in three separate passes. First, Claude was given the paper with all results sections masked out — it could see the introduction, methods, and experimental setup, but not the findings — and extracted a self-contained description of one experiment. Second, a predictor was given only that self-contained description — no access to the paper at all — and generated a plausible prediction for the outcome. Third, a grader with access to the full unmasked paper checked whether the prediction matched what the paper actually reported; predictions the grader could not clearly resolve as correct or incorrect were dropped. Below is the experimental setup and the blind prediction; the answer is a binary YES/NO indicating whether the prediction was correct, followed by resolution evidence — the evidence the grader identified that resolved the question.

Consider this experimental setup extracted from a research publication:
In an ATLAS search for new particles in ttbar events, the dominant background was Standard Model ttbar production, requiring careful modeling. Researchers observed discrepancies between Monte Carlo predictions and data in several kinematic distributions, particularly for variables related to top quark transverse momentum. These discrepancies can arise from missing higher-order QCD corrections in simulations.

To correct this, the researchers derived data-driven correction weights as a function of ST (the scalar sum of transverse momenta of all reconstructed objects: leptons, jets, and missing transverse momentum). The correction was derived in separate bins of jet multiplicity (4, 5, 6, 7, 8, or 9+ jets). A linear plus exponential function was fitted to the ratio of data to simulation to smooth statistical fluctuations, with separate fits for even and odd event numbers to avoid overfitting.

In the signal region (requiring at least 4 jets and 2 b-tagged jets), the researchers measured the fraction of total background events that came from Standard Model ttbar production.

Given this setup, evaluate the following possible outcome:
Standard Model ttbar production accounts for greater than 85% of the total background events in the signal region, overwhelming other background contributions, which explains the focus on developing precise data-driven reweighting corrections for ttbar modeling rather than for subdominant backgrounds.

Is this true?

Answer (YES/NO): YES